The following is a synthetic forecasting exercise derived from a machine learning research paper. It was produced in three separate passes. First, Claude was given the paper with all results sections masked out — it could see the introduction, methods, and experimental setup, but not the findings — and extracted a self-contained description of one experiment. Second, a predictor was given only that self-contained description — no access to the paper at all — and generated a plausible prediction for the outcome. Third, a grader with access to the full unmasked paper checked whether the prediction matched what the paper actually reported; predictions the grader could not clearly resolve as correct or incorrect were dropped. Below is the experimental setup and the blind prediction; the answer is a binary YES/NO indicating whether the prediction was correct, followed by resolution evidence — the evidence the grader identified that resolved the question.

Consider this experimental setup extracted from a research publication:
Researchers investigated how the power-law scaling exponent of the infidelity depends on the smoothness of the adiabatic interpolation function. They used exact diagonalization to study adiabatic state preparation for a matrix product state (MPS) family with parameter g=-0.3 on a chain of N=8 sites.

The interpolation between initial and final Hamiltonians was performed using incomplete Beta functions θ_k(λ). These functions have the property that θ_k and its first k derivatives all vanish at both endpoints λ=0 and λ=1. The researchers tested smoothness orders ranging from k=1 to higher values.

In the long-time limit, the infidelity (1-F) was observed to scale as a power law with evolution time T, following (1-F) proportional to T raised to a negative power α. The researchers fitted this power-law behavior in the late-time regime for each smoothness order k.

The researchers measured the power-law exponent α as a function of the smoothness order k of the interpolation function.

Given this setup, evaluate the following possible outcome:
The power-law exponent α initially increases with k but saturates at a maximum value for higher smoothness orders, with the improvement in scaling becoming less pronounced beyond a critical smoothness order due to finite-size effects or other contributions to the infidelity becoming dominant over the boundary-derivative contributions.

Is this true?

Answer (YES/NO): NO